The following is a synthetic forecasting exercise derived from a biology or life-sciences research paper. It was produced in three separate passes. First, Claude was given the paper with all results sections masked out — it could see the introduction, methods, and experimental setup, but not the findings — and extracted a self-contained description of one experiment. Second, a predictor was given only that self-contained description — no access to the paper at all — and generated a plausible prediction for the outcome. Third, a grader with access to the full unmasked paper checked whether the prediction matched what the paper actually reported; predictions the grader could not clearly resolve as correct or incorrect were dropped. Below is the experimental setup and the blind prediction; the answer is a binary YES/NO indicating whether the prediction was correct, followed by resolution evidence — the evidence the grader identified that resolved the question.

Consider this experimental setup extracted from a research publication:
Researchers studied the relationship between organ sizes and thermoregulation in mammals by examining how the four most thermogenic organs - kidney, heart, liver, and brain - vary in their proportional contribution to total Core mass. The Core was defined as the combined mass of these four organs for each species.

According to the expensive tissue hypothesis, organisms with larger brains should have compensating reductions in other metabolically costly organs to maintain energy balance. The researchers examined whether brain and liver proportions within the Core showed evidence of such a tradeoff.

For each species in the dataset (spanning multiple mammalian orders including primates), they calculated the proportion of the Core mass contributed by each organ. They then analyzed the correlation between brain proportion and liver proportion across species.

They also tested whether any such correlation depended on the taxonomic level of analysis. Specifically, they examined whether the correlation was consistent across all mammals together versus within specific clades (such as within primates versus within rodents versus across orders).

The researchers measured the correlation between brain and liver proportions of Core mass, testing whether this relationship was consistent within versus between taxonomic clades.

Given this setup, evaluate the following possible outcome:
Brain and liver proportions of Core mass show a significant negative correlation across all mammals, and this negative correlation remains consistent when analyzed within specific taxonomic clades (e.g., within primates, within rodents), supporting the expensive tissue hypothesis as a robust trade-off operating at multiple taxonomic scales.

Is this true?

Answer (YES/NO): YES